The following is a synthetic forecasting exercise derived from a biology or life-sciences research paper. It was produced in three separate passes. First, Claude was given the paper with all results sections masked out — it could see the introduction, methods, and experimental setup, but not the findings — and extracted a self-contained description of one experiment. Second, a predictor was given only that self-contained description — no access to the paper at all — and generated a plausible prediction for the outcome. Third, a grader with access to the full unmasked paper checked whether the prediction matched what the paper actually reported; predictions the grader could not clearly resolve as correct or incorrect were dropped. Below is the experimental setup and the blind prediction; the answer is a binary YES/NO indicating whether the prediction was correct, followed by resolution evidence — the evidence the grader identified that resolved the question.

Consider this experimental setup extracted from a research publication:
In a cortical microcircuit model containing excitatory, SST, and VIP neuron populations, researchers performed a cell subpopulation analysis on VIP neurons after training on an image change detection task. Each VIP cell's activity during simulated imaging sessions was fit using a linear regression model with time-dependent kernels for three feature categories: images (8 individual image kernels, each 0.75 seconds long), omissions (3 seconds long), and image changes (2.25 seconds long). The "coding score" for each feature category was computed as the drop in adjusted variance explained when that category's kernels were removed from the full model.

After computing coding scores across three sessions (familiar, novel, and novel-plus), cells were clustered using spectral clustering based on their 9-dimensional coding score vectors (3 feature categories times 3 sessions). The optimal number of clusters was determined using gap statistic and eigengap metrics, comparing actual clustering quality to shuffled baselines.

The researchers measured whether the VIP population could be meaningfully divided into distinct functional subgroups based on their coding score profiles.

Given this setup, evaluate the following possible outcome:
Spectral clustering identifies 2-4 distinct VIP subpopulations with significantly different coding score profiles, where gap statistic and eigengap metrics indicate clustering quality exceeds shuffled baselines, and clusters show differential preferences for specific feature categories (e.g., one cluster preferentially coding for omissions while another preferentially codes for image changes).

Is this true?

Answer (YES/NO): NO